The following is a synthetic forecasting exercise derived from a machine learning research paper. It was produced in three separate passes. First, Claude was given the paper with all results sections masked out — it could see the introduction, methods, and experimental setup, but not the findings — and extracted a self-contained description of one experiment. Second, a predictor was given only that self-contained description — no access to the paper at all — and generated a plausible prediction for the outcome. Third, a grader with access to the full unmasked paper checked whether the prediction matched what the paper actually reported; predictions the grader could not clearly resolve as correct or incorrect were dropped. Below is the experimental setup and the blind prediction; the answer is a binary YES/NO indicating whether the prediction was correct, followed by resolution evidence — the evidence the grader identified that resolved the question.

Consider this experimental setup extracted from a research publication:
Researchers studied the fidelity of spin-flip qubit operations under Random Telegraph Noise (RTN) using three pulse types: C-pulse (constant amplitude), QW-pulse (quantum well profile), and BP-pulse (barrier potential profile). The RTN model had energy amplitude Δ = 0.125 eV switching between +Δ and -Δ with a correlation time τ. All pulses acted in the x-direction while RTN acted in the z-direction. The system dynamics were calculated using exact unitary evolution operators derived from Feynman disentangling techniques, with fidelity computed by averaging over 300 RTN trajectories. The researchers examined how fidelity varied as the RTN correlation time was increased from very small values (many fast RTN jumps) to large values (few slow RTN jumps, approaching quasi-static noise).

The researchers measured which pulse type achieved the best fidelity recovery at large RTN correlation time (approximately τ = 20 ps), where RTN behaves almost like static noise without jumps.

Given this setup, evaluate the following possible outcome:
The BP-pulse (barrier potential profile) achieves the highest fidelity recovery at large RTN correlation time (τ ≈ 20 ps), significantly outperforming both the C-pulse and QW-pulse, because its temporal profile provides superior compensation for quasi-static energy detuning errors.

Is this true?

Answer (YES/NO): YES